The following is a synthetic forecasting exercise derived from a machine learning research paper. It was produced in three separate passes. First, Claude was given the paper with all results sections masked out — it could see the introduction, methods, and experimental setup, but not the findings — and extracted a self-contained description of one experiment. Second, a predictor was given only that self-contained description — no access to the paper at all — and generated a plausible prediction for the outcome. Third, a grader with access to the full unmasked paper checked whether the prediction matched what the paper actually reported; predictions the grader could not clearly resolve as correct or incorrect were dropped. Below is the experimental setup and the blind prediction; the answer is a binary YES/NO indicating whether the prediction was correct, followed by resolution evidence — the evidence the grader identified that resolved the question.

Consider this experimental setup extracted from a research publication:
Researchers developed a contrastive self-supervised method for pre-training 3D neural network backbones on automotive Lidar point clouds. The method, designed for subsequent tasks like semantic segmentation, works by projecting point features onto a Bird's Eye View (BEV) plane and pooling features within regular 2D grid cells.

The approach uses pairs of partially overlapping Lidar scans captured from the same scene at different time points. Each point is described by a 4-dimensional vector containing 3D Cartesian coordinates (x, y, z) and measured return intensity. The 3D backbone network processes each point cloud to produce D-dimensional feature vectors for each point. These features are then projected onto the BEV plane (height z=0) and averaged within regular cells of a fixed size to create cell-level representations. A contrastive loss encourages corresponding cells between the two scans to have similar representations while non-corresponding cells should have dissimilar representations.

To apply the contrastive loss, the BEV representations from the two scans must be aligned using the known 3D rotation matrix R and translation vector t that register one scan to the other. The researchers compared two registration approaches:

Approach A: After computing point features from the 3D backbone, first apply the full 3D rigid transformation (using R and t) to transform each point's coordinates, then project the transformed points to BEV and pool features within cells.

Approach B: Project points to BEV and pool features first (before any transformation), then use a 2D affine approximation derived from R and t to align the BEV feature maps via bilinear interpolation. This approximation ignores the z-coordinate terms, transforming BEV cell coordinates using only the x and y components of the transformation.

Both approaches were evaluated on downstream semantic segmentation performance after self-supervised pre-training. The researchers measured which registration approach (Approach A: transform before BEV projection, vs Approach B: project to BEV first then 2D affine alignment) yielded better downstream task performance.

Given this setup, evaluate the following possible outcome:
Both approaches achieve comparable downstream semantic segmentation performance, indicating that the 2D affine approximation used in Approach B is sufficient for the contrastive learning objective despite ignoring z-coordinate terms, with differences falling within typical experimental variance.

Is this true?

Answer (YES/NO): NO